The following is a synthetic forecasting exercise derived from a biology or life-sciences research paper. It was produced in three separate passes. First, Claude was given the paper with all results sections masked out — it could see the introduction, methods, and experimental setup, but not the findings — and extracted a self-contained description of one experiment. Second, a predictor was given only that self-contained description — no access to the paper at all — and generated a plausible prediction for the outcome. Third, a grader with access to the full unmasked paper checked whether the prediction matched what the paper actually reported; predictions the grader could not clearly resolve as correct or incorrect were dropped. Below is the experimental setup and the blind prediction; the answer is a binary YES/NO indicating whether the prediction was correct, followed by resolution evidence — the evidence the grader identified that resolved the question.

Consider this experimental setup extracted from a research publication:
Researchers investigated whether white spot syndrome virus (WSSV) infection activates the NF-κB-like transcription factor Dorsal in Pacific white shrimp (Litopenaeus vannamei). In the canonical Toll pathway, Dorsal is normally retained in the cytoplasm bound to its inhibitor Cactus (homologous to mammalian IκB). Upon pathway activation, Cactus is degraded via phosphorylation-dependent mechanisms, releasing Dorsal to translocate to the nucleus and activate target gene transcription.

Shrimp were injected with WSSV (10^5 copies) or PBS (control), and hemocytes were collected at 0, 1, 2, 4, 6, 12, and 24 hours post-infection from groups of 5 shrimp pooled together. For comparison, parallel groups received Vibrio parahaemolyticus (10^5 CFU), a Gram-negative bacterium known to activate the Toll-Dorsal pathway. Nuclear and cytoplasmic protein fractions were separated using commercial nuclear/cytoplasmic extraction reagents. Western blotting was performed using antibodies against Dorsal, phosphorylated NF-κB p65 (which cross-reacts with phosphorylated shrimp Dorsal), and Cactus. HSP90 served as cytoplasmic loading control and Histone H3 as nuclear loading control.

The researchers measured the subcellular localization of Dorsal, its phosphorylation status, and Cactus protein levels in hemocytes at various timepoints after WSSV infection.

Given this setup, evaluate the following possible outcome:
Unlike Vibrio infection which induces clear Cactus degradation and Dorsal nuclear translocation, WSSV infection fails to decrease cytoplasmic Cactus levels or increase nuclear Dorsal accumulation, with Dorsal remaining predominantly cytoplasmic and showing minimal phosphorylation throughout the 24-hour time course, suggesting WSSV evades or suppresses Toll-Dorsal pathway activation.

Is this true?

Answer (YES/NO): NO